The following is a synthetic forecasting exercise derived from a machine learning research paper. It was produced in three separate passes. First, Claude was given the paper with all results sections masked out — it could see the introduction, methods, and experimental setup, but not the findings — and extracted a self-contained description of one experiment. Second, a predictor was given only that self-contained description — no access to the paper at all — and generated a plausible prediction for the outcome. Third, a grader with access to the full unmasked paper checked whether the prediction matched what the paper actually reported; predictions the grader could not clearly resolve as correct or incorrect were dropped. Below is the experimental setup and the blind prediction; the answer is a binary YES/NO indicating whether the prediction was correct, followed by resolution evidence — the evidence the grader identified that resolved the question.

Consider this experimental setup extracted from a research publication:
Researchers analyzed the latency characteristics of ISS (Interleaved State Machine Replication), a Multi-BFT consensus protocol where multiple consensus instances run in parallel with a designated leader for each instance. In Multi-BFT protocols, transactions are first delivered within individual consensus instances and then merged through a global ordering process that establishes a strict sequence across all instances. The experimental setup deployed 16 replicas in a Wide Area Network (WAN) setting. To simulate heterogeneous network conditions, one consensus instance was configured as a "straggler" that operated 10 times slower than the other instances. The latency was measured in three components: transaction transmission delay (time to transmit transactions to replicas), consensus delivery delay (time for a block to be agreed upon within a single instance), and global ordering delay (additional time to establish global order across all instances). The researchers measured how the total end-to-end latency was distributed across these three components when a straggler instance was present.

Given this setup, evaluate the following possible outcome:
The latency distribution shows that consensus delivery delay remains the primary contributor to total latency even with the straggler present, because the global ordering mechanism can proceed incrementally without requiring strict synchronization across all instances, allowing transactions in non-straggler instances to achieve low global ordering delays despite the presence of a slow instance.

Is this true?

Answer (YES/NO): NO